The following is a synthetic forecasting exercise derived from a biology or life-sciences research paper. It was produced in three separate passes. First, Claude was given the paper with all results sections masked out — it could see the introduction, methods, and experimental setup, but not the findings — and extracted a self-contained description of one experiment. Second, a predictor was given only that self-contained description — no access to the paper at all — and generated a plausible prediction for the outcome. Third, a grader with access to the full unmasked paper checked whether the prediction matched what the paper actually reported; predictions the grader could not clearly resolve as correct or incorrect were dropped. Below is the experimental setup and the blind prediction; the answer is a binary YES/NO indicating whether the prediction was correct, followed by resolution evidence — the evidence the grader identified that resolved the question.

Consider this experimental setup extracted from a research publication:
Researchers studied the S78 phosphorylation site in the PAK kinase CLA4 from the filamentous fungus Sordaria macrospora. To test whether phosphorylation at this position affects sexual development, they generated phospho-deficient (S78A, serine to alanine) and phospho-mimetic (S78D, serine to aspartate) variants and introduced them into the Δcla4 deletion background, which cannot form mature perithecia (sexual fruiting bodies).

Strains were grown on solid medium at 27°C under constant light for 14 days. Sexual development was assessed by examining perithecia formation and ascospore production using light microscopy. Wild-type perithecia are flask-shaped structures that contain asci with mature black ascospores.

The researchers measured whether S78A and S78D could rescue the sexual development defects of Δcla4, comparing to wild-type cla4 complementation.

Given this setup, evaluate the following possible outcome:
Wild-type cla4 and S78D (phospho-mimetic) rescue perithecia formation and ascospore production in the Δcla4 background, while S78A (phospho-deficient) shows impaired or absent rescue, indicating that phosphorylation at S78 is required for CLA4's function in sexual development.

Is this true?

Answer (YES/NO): NO